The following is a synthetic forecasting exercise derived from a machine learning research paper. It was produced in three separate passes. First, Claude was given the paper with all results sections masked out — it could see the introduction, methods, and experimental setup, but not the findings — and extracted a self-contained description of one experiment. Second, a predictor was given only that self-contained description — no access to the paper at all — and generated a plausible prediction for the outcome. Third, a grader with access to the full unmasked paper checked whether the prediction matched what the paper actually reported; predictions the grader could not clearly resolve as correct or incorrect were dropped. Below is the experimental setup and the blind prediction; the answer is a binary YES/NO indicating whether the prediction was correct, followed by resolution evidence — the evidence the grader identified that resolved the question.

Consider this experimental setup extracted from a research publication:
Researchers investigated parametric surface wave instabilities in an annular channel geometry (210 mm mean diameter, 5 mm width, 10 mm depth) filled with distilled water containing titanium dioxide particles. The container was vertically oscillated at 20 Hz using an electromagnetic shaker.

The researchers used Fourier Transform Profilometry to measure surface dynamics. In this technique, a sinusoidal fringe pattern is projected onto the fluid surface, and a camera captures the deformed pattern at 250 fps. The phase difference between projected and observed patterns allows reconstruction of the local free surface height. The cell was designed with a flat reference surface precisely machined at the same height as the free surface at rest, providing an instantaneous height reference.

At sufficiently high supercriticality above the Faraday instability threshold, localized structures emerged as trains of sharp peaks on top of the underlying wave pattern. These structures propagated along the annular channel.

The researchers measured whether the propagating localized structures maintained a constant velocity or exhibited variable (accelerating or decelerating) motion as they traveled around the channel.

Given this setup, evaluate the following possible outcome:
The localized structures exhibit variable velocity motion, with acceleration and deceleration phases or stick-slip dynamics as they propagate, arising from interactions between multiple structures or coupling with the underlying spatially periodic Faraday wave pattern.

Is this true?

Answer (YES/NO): NO